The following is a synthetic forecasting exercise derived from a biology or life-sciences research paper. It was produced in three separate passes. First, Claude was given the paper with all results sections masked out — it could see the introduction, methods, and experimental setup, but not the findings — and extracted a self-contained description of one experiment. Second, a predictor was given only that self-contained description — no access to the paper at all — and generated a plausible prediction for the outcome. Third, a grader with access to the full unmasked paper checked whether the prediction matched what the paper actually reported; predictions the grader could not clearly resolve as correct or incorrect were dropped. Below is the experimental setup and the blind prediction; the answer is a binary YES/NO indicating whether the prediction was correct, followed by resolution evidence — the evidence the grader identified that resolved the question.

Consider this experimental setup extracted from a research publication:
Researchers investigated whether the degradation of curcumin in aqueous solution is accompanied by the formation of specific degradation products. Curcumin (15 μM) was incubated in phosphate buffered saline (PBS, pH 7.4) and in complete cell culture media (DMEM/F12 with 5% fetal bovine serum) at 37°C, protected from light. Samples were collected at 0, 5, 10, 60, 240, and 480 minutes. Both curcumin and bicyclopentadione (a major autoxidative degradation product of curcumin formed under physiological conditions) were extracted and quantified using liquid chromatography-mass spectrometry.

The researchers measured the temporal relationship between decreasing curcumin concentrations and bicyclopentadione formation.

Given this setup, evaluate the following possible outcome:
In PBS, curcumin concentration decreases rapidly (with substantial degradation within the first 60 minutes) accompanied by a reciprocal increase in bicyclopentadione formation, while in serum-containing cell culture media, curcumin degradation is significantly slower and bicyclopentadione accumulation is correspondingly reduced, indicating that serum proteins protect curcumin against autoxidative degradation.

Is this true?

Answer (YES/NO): YES